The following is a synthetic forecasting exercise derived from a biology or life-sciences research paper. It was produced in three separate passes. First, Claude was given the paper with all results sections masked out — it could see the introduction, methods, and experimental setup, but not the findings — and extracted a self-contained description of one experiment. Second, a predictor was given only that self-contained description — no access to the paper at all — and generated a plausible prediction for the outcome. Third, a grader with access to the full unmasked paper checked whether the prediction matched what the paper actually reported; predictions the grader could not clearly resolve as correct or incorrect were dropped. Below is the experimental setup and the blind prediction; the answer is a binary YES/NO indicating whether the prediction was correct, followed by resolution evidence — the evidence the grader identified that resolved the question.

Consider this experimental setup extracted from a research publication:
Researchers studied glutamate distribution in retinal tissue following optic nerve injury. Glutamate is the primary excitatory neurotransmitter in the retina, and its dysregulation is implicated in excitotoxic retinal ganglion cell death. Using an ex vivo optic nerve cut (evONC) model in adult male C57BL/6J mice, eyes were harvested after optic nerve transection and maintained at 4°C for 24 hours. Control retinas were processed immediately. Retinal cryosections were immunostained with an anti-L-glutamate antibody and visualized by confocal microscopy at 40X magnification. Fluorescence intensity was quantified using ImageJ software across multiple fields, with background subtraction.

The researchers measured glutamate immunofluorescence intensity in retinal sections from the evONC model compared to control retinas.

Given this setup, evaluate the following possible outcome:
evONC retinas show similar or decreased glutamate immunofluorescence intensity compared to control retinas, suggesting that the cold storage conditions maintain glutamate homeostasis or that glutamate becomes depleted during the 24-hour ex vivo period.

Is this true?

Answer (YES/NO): NO